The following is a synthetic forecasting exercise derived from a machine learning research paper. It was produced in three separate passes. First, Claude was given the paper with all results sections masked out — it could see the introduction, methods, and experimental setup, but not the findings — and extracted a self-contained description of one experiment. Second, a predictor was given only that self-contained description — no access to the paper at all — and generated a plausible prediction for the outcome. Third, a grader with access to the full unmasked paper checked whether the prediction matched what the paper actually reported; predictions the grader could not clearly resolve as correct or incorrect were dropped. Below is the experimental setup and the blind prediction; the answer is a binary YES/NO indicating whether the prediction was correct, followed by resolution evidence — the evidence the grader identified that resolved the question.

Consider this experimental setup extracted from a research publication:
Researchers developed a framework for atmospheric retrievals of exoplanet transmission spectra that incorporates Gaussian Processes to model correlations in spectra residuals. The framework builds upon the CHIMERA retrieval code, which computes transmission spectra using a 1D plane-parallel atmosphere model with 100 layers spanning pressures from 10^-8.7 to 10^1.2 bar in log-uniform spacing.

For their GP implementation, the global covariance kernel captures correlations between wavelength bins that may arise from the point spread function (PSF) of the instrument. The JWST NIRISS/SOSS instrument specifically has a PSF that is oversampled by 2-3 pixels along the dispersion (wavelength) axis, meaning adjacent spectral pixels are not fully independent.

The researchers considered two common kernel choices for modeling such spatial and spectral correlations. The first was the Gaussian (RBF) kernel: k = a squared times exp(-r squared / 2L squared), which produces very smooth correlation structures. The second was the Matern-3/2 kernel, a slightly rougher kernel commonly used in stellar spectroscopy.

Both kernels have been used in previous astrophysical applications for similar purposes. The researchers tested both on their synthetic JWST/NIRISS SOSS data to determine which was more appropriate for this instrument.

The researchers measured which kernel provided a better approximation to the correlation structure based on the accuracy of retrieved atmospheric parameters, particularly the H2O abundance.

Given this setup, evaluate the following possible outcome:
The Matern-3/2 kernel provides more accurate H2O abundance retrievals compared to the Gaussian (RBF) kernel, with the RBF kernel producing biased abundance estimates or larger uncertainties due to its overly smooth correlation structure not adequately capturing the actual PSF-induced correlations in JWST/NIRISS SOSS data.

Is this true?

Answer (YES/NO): NO